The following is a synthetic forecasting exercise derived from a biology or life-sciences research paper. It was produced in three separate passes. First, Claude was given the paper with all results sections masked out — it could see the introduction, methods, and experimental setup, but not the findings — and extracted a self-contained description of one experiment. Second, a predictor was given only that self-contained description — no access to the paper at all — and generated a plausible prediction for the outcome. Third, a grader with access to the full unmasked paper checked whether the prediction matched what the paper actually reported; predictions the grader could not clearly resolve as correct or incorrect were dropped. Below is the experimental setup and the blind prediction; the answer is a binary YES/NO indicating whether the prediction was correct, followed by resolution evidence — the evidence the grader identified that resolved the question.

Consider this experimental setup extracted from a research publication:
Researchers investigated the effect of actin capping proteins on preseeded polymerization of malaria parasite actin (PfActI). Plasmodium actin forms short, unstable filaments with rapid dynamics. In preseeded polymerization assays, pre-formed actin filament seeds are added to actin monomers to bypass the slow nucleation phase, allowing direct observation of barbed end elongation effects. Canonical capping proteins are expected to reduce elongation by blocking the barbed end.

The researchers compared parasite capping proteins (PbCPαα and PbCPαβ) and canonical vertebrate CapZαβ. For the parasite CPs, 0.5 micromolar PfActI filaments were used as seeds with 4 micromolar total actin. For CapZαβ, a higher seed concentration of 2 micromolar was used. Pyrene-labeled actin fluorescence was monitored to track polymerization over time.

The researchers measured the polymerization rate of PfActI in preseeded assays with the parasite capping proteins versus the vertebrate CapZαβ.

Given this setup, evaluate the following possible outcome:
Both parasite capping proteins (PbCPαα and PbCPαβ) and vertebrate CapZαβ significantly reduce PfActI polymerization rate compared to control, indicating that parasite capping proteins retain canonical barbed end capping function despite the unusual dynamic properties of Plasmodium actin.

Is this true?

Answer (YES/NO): NO